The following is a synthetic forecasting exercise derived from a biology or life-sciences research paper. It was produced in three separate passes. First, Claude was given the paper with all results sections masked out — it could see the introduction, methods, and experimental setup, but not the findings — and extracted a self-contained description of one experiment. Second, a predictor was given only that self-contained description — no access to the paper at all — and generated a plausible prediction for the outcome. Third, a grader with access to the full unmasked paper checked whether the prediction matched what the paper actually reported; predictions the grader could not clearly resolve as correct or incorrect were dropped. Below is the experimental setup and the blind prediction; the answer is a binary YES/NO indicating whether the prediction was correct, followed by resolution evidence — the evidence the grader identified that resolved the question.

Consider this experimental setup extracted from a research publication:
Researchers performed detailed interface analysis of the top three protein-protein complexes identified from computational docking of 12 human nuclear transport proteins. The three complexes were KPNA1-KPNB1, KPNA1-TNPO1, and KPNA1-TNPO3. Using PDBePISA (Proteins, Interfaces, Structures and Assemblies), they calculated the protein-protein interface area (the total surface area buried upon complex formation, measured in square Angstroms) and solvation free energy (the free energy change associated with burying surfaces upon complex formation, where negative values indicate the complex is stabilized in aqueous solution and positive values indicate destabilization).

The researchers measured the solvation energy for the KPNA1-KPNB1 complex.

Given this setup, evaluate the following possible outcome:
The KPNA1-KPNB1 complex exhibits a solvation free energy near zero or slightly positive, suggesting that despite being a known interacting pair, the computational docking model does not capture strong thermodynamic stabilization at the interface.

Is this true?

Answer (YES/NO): YES